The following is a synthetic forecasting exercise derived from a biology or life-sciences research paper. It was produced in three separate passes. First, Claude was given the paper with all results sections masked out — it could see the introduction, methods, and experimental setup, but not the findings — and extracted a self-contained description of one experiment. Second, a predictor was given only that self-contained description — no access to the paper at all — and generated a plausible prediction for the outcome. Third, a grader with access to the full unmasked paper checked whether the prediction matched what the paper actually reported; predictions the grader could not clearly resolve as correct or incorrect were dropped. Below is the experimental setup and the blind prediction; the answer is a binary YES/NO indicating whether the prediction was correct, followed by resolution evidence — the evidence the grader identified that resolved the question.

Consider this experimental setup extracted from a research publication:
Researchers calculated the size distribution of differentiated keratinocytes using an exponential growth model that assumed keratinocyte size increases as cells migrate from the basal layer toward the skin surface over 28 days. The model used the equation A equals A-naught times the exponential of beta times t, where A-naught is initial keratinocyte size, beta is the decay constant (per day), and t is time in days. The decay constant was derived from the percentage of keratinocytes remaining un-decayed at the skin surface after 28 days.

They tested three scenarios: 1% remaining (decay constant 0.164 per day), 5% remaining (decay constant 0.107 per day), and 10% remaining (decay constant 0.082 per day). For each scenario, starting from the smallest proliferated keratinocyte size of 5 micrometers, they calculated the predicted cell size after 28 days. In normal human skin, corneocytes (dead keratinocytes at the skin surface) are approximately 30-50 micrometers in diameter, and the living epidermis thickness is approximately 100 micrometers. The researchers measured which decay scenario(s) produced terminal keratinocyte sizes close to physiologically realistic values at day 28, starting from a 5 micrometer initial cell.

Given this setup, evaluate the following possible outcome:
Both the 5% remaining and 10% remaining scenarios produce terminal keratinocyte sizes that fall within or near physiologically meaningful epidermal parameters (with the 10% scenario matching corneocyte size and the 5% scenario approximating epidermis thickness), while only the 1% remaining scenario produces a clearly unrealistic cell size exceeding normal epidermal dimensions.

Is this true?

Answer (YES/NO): NO